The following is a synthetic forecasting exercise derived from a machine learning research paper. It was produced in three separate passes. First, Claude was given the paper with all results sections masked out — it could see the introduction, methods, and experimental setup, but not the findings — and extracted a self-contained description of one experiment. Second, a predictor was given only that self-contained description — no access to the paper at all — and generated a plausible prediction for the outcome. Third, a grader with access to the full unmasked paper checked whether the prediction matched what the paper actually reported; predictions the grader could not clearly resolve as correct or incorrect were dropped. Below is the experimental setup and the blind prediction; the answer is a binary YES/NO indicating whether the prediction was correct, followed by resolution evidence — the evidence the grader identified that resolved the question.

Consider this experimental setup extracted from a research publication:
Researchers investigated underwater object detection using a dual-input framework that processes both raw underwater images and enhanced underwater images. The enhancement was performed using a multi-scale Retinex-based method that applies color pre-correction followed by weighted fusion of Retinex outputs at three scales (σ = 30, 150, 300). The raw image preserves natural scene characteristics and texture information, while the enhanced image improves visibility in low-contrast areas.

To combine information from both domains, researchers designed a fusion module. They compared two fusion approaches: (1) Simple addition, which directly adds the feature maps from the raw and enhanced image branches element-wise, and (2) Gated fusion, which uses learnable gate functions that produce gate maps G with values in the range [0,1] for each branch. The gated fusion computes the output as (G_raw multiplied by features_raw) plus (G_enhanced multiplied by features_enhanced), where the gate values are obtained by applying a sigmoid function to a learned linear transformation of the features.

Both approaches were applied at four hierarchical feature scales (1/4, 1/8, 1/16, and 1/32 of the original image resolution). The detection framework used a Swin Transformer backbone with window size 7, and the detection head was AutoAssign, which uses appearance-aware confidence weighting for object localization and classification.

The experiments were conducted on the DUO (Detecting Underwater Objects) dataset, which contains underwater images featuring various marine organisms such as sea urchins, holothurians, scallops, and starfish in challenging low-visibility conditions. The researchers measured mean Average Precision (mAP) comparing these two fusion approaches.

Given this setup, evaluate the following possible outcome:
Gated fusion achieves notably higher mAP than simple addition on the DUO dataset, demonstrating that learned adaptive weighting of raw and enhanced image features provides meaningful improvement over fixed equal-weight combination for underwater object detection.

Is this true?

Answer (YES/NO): NO